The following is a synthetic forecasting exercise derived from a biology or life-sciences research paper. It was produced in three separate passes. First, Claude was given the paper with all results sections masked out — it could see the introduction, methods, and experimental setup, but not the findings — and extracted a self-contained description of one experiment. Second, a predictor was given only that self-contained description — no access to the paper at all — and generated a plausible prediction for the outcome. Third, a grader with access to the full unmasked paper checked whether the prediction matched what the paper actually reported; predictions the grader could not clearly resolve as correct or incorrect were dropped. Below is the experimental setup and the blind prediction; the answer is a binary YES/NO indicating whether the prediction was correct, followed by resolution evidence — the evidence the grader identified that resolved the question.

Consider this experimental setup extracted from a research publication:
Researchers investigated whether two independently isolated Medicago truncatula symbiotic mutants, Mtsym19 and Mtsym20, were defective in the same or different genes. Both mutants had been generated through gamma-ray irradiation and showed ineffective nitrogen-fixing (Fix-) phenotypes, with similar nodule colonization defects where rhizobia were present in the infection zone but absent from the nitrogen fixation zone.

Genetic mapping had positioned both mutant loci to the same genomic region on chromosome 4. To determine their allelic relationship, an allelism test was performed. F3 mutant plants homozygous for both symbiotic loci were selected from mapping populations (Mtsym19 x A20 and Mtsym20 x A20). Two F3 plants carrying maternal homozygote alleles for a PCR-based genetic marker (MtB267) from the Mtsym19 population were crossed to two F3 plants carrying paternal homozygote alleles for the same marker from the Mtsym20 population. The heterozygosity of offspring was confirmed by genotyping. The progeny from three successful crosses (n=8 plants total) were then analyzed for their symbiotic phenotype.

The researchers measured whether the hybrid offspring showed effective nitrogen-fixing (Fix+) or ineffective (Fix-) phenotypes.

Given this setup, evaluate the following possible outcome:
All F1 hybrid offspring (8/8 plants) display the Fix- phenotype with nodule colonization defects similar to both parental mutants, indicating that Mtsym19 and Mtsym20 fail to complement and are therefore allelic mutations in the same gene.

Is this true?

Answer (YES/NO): YES